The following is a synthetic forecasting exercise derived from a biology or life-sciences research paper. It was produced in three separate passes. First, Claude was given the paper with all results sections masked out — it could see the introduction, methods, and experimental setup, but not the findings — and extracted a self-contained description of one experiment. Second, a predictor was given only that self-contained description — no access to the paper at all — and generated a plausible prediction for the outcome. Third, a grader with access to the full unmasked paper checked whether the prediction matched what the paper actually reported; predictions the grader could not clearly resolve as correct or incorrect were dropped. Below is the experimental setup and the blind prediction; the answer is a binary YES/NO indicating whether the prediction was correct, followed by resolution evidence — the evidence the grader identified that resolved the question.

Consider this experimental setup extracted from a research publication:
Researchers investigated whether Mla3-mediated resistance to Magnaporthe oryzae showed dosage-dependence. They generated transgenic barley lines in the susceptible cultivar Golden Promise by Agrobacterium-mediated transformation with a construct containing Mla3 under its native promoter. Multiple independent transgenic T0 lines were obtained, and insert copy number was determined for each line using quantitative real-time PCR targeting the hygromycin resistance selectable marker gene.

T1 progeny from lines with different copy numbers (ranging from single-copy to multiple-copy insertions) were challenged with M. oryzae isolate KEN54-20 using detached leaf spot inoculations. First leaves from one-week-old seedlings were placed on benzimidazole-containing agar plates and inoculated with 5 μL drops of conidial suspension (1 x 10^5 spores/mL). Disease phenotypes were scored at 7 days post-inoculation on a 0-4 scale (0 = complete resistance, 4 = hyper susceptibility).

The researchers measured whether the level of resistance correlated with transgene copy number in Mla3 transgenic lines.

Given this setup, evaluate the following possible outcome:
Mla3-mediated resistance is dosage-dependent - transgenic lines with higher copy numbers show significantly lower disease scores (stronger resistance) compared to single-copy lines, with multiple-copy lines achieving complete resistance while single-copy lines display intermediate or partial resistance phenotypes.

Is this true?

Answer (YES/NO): NO